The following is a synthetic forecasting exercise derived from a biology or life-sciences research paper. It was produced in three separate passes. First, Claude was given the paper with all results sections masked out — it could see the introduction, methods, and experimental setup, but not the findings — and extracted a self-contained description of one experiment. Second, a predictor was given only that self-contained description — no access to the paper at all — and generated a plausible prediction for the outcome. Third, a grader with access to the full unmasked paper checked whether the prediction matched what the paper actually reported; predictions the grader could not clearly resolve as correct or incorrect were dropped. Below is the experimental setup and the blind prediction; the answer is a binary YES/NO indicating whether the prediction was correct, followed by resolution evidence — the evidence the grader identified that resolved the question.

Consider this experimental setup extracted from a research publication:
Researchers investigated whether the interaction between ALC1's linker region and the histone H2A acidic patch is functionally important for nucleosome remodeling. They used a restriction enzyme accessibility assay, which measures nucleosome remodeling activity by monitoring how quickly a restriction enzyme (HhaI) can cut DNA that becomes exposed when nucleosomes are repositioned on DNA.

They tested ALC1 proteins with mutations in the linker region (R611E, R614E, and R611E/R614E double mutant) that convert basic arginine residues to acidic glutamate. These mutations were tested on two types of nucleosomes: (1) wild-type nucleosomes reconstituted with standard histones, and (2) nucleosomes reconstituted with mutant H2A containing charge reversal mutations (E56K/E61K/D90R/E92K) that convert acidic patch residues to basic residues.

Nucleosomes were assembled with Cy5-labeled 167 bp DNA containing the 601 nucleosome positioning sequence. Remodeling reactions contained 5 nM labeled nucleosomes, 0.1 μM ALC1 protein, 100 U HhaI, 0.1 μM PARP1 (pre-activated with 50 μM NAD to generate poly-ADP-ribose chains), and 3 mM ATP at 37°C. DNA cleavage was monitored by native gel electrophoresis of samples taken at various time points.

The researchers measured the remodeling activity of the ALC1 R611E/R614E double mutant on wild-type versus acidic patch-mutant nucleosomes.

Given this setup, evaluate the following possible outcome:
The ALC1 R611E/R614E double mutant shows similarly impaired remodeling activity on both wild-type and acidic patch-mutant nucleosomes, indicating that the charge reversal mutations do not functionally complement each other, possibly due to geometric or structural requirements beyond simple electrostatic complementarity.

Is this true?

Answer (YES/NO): YES